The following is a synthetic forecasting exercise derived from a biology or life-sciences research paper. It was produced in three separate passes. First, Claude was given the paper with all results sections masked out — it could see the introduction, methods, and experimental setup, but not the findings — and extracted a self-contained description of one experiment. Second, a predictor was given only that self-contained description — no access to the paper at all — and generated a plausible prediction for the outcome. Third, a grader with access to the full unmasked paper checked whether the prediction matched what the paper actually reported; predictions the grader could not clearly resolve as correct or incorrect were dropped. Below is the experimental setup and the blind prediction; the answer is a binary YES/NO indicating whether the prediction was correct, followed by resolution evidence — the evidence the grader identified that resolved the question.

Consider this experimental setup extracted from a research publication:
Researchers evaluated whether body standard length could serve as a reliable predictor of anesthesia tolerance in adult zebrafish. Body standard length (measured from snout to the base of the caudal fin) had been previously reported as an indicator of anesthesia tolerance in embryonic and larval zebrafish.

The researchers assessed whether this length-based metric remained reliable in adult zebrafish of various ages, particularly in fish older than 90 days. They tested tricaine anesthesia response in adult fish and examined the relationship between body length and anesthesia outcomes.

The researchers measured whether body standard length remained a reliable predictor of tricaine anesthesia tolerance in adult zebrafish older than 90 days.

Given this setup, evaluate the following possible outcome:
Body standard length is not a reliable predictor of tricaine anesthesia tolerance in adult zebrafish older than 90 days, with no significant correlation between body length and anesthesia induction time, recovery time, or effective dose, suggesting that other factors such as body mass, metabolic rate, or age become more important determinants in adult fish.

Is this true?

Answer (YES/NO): YES